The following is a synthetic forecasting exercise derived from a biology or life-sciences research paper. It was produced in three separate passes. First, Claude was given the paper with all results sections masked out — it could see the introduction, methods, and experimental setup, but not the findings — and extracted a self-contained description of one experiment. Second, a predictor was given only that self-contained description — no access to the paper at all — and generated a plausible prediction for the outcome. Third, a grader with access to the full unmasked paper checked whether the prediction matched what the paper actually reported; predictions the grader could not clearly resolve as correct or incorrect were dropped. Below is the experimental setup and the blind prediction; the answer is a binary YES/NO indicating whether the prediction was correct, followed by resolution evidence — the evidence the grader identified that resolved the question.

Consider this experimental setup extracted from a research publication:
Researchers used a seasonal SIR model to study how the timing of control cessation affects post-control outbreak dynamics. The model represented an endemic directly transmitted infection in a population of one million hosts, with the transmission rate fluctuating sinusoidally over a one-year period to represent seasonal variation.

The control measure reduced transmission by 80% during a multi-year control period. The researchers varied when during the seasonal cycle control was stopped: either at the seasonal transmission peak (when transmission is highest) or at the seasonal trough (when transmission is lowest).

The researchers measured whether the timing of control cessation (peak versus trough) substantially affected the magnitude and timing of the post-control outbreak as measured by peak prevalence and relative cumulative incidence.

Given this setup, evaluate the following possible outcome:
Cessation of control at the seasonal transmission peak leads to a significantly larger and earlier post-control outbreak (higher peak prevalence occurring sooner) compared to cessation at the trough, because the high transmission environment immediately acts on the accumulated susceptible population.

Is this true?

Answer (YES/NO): NO